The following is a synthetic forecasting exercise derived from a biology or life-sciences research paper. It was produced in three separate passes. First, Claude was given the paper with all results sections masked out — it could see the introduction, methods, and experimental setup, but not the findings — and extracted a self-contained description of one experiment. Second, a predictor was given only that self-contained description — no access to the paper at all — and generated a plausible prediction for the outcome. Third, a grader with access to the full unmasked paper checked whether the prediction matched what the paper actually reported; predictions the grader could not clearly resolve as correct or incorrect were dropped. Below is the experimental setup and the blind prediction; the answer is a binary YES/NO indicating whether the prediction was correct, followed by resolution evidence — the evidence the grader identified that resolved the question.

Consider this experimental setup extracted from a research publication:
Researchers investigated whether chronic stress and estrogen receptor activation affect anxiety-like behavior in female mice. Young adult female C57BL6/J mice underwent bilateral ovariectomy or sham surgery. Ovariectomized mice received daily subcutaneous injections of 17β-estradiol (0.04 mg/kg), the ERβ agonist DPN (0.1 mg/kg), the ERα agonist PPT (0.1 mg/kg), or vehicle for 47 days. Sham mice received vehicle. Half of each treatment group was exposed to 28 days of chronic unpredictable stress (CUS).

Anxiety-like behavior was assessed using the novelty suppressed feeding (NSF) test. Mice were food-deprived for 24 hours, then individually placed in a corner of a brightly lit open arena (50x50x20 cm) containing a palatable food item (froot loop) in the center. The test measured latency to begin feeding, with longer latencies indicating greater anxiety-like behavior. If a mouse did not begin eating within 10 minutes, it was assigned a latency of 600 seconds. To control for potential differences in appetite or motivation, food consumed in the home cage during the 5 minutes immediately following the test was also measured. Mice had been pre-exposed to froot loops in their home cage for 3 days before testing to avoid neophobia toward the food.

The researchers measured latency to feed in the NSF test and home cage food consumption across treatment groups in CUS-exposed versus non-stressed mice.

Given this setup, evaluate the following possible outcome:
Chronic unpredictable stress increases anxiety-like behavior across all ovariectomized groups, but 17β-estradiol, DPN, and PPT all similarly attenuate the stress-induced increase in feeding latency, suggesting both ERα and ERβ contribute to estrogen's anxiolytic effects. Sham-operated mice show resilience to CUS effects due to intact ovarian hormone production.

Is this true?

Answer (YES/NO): NO